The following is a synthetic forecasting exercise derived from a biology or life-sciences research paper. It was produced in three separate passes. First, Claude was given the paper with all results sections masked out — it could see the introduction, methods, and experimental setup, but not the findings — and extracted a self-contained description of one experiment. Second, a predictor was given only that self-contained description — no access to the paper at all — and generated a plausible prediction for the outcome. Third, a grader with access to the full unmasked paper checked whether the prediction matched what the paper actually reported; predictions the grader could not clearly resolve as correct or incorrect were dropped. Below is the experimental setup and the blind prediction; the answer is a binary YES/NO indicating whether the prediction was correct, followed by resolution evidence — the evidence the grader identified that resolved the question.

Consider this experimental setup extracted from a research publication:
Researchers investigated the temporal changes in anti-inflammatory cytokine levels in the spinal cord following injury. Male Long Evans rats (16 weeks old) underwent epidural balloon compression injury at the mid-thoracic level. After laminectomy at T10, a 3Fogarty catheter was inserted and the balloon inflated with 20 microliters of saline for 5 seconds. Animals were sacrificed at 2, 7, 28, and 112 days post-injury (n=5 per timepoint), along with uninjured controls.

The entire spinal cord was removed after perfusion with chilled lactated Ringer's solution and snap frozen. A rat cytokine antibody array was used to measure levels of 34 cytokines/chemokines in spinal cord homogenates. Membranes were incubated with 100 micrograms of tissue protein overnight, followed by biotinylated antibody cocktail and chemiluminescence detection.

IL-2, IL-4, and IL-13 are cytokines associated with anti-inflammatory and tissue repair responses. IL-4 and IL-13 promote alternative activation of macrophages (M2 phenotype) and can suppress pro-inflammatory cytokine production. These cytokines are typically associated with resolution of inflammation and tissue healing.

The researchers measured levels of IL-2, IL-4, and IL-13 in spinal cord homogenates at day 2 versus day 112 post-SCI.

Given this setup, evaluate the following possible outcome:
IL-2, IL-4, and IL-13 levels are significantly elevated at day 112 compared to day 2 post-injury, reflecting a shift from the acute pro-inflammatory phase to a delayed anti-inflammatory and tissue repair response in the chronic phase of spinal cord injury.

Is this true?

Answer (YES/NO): NO